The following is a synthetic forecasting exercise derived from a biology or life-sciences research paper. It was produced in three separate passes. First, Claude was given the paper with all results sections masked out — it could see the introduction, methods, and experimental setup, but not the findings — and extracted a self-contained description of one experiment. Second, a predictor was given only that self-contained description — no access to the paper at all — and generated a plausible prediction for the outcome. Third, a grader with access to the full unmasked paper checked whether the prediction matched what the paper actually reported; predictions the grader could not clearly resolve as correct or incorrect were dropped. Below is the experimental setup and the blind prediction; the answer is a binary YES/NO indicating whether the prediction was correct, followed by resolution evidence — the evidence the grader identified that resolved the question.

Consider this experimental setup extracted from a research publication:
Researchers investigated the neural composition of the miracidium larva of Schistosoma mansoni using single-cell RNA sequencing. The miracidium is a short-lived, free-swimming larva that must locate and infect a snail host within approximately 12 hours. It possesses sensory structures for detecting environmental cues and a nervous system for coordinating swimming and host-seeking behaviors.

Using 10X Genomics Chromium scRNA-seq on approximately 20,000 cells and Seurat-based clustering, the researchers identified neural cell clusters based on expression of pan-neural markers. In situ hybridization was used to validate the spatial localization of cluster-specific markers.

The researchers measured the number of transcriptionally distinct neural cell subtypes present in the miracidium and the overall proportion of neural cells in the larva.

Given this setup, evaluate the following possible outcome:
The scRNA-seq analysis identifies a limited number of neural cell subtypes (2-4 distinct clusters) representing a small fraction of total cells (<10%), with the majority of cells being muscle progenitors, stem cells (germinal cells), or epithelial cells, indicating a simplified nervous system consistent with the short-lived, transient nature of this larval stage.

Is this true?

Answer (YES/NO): NO